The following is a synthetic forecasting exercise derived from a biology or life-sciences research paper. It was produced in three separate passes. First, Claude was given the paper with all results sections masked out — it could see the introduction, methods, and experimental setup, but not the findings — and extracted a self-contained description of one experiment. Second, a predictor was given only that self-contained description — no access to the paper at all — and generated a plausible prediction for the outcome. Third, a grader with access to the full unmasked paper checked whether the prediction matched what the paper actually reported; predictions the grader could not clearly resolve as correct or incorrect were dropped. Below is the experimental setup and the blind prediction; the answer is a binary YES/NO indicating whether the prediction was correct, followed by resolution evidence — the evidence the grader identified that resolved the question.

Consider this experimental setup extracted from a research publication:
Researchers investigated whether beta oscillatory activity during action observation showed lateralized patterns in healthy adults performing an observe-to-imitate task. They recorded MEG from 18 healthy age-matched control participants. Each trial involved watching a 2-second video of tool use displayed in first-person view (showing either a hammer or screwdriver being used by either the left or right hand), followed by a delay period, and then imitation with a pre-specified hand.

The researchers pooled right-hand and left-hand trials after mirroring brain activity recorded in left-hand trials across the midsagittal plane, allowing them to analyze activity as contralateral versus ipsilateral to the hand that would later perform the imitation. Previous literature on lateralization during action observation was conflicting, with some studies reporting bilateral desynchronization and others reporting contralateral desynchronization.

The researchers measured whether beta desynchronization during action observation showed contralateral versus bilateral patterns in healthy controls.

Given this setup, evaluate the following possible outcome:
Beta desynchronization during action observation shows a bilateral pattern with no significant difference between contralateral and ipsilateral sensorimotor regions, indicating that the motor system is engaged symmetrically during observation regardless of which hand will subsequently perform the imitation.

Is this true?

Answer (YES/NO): NO